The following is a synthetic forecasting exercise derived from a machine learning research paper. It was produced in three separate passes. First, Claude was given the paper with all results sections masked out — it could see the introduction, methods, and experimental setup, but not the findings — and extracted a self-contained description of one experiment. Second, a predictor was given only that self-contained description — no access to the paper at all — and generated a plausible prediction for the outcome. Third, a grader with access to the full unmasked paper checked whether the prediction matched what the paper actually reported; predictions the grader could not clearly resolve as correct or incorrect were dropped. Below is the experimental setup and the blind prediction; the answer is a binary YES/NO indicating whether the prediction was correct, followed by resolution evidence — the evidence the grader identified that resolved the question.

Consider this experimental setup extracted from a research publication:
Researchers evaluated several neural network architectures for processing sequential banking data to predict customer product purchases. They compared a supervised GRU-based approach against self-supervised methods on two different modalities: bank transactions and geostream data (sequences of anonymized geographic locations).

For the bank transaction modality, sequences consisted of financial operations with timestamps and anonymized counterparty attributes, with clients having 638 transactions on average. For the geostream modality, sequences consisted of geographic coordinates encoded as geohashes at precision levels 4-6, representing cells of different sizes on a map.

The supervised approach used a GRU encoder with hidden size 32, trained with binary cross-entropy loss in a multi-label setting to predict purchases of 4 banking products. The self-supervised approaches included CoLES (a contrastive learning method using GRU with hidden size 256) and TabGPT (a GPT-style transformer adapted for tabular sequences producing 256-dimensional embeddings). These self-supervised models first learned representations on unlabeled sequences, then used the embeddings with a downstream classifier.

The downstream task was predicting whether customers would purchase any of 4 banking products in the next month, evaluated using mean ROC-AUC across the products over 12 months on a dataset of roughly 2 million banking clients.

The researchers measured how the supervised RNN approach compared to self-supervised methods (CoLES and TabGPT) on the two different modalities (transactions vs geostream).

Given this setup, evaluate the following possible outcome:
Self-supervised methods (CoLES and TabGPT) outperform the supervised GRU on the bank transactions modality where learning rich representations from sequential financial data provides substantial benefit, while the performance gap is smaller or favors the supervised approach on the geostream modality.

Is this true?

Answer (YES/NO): NO